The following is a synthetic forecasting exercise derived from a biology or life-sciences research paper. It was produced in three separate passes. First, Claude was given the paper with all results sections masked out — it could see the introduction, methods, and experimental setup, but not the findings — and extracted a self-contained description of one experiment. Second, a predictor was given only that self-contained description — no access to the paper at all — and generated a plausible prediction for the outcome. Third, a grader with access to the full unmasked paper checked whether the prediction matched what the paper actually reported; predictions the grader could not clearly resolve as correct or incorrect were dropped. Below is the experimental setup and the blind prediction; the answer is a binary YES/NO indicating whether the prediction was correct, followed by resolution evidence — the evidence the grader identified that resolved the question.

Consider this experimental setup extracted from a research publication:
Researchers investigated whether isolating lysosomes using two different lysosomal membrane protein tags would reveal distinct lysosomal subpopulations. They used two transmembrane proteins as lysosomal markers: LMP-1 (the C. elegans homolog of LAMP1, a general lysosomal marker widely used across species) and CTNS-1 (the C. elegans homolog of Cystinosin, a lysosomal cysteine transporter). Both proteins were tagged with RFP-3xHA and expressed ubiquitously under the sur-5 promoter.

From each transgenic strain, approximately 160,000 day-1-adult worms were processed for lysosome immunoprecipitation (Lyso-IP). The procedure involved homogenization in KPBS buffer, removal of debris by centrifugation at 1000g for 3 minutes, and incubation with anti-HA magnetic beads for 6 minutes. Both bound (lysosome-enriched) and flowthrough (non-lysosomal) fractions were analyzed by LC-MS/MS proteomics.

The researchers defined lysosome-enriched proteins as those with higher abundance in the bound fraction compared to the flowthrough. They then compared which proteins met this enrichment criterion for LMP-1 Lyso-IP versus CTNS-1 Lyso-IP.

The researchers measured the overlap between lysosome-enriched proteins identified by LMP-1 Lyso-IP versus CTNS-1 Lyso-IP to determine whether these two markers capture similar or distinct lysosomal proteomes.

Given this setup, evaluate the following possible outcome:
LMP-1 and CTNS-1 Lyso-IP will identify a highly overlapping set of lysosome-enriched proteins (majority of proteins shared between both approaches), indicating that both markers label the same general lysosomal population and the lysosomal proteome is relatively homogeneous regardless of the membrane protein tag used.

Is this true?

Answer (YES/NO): NO